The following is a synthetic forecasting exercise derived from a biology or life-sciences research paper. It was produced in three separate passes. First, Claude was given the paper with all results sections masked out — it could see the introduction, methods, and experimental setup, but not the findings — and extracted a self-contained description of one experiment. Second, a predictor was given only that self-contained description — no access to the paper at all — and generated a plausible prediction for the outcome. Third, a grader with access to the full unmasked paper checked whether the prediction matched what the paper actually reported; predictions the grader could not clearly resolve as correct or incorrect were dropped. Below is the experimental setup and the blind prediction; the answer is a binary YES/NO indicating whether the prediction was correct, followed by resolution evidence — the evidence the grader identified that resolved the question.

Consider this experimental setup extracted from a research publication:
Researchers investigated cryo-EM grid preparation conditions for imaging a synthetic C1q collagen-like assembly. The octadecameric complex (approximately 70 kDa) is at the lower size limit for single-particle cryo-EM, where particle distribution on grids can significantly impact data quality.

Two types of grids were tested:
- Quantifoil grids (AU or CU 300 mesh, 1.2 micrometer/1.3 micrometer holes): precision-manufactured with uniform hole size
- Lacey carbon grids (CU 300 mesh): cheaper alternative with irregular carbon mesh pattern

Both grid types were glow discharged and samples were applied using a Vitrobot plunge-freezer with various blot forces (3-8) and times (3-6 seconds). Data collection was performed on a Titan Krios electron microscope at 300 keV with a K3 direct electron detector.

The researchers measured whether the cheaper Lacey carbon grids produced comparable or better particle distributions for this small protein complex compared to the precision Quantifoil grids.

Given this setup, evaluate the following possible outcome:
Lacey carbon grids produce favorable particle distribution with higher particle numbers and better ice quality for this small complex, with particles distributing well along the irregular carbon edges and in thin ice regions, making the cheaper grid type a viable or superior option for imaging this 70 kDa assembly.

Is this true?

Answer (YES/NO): NO